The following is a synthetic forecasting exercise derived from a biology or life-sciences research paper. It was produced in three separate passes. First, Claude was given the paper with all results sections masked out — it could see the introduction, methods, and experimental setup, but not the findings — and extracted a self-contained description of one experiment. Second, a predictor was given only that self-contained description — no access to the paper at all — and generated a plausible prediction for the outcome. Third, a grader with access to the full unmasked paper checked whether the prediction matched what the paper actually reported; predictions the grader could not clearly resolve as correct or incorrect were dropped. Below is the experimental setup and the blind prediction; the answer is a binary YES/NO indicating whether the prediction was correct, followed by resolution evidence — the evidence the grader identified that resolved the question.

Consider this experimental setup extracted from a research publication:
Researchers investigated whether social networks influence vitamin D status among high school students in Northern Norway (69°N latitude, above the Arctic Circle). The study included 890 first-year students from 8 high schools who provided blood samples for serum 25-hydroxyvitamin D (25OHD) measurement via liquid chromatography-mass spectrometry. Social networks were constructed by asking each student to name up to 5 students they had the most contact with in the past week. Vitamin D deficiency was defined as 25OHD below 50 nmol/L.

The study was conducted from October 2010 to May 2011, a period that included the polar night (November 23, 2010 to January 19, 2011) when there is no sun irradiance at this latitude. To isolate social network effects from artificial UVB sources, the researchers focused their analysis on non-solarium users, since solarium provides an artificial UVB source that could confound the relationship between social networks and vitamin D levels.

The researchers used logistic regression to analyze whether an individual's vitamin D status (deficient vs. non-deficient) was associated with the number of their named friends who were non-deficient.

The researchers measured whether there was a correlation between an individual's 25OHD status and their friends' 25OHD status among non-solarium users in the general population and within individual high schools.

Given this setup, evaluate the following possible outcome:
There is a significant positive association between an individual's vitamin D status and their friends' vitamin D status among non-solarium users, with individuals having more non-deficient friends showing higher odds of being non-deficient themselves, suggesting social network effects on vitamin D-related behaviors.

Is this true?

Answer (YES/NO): YES